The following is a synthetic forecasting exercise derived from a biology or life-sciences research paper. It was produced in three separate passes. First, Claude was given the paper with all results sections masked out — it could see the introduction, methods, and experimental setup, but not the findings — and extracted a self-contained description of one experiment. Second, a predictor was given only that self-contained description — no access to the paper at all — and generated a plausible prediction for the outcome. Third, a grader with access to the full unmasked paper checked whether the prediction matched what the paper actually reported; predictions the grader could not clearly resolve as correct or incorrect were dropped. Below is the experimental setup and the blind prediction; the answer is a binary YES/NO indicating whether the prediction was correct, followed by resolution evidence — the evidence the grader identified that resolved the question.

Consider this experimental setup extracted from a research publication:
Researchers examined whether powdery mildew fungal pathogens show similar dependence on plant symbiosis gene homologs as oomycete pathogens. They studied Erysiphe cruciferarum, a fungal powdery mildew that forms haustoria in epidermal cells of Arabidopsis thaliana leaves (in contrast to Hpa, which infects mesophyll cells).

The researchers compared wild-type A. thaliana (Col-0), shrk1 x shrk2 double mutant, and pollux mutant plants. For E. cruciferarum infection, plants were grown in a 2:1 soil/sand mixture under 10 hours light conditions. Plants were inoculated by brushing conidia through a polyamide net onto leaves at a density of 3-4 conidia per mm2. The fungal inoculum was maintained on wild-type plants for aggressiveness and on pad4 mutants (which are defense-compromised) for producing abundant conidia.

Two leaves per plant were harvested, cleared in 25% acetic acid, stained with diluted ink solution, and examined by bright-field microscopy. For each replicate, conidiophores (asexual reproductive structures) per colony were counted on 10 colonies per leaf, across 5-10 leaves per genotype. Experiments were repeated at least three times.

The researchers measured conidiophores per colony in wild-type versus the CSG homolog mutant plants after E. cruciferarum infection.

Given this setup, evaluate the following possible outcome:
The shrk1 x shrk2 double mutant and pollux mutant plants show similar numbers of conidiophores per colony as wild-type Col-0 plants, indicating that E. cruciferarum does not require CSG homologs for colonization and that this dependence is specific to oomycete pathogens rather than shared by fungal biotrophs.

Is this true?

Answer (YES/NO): YES